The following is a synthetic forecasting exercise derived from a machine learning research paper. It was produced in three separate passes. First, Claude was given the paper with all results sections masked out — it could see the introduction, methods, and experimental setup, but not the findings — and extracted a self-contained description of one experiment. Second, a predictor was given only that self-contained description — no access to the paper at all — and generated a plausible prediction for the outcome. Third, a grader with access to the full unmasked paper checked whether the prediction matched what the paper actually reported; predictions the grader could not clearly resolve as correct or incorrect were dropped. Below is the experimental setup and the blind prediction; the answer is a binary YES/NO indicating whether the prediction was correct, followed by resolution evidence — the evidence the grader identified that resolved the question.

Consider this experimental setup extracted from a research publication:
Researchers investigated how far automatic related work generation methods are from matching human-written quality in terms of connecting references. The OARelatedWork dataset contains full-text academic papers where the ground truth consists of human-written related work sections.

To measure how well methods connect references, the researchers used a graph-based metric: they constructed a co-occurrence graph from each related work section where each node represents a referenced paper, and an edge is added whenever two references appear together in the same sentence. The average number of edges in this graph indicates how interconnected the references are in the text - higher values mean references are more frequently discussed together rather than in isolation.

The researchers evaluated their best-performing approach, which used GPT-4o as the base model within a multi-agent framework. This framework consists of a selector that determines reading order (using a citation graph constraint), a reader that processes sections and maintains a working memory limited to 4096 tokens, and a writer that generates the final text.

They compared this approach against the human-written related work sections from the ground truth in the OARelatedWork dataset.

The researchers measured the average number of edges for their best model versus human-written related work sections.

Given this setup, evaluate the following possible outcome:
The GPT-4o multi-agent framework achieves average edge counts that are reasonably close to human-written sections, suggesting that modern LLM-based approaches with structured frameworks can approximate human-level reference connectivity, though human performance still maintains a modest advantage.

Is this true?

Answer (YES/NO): NO